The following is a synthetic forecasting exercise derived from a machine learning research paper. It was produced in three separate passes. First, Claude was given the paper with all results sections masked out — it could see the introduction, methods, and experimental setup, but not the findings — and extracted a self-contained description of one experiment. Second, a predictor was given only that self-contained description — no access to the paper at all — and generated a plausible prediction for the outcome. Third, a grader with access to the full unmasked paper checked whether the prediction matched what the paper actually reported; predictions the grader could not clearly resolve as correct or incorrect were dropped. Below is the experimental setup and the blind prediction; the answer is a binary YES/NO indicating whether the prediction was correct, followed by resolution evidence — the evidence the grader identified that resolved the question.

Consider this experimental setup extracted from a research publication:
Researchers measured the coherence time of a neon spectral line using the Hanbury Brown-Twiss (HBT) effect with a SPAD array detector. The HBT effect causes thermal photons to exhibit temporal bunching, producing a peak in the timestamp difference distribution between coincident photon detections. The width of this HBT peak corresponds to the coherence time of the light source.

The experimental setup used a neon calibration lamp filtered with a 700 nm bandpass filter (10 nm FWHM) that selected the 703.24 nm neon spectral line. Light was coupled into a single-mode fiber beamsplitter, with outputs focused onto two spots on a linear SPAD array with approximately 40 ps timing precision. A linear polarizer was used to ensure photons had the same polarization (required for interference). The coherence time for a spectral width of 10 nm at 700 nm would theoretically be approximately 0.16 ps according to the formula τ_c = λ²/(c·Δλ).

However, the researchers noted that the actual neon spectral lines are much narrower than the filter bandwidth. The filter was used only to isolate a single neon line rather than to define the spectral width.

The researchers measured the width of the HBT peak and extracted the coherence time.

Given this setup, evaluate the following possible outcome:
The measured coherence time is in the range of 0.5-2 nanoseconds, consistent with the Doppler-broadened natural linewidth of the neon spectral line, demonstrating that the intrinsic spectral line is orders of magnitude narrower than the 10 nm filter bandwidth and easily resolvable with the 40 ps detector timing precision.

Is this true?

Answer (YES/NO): NO